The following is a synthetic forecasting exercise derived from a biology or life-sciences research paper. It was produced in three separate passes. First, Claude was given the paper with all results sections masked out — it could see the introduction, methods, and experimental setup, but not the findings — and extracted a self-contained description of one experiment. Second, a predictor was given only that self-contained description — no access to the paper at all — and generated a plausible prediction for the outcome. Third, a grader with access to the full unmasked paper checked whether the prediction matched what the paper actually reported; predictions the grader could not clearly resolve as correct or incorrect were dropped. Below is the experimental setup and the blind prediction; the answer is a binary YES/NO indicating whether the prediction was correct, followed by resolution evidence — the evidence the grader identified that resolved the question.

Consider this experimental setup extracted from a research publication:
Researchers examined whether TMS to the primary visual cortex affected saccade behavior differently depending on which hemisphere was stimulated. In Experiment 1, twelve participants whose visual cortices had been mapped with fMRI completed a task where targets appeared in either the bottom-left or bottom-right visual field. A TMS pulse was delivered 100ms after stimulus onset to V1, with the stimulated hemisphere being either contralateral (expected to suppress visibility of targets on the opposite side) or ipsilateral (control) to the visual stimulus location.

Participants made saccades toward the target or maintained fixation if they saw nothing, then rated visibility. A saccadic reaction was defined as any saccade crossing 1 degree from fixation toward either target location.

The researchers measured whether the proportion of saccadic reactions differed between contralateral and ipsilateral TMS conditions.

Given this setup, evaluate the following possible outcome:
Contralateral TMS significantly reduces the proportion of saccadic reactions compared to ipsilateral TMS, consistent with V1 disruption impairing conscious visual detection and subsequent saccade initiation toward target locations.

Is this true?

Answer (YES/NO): NO